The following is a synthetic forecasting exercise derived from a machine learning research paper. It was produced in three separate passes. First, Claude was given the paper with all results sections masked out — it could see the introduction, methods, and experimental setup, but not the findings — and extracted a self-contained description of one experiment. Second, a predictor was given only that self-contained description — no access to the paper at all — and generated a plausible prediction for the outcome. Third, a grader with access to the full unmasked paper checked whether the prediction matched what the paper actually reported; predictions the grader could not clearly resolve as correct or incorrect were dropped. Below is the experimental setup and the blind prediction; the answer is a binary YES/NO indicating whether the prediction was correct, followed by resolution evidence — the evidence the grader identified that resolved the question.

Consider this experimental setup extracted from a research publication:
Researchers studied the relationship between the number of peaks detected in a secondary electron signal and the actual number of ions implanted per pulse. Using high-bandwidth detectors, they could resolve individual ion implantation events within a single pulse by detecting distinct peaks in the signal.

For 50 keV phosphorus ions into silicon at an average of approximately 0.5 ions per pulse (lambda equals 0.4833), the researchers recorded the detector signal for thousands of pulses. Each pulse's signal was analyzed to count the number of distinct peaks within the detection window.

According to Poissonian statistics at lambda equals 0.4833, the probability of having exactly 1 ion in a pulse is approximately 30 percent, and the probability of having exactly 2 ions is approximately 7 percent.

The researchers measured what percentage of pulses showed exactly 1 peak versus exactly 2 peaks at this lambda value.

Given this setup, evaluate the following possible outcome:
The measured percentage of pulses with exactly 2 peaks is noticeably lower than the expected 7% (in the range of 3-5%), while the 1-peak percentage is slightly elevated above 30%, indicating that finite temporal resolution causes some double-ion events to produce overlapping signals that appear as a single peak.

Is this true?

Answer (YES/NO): NO